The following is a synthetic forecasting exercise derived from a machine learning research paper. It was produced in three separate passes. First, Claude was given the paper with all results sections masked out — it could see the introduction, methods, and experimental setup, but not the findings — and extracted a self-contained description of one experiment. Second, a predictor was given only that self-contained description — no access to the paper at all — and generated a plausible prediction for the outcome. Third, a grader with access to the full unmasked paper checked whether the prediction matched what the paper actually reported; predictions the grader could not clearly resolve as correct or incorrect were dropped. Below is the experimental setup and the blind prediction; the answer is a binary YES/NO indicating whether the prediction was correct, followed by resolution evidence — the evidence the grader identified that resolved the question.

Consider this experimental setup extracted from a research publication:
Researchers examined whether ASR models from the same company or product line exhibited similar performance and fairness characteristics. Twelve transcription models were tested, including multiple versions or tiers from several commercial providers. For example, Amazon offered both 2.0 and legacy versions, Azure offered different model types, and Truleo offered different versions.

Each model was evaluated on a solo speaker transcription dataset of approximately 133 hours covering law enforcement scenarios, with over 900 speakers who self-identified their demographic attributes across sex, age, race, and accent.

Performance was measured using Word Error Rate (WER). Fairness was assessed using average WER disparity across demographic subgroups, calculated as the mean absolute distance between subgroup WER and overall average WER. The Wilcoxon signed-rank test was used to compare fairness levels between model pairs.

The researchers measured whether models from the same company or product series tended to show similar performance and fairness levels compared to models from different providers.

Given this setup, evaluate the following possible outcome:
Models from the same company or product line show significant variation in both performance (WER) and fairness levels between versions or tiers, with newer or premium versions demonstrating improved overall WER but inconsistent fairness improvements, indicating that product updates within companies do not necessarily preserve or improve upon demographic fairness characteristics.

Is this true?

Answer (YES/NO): NO